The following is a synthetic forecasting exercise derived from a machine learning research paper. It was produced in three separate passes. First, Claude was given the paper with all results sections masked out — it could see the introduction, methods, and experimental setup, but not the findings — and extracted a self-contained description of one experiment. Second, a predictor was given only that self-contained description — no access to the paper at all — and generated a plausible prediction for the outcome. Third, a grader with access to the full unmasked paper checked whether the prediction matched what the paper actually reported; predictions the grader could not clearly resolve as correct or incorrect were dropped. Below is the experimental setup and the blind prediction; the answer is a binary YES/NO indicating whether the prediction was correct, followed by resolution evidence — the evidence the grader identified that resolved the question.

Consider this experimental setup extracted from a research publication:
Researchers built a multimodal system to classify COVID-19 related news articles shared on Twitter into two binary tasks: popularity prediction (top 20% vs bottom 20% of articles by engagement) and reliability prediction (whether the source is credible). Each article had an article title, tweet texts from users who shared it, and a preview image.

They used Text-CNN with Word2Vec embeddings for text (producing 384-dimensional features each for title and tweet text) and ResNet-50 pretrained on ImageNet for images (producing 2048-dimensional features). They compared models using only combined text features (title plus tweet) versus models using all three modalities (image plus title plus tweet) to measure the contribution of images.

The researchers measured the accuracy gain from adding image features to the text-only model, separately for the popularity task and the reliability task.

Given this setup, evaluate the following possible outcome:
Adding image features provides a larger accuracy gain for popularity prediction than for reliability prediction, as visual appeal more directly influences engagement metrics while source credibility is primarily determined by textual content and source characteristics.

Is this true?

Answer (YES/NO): NO